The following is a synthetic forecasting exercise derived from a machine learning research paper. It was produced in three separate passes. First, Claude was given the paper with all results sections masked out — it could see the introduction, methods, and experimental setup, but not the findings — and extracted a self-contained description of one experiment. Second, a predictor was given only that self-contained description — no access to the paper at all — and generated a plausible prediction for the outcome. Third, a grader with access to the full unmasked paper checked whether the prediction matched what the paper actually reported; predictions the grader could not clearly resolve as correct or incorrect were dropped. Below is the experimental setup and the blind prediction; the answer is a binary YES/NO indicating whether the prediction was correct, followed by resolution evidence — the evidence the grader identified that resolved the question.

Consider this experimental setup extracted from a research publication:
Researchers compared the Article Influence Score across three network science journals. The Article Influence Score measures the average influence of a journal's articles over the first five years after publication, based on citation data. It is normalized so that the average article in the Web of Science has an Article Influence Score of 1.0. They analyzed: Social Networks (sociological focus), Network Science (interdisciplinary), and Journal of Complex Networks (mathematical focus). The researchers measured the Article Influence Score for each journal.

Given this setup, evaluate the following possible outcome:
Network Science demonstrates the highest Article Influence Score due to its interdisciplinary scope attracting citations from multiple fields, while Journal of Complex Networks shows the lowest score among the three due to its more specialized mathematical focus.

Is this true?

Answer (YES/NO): NO